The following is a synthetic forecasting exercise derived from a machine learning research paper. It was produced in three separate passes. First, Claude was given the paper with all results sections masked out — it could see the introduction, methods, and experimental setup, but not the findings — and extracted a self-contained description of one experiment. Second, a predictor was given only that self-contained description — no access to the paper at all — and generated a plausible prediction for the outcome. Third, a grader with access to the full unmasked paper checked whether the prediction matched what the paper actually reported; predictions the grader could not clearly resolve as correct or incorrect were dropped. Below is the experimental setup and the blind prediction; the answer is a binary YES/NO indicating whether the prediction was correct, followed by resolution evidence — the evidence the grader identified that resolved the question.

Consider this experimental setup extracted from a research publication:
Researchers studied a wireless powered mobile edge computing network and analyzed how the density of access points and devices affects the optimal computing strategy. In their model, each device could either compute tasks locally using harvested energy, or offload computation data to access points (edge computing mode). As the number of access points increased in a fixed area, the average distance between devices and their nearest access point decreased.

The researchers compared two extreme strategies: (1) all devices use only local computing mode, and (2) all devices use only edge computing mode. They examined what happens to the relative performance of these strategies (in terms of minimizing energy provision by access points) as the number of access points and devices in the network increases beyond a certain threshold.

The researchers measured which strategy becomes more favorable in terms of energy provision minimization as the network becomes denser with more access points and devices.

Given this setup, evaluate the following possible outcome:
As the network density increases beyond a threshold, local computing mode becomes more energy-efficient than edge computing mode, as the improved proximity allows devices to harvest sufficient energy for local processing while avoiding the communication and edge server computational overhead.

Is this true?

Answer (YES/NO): NO